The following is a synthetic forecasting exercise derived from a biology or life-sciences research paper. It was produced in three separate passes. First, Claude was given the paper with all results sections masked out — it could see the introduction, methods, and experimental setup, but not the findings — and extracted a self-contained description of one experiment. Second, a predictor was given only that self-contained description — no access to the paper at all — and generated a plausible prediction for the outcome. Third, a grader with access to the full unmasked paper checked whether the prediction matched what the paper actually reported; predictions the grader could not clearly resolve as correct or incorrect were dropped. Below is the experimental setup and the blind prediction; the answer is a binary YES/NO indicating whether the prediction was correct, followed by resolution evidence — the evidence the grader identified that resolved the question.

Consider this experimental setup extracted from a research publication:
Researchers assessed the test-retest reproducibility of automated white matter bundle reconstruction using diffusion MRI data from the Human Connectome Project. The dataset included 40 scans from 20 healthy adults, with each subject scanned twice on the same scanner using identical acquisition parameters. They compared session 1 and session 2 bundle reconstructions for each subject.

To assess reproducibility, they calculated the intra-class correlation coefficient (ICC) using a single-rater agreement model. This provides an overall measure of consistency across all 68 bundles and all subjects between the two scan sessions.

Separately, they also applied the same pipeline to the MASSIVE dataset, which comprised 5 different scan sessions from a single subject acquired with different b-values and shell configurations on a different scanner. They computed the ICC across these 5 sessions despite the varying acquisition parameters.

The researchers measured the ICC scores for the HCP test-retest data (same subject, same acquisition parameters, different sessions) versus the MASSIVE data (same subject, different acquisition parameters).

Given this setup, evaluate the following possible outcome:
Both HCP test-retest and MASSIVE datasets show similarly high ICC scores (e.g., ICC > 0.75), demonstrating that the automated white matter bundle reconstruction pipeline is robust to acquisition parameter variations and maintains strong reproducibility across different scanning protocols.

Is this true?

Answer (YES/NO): NO